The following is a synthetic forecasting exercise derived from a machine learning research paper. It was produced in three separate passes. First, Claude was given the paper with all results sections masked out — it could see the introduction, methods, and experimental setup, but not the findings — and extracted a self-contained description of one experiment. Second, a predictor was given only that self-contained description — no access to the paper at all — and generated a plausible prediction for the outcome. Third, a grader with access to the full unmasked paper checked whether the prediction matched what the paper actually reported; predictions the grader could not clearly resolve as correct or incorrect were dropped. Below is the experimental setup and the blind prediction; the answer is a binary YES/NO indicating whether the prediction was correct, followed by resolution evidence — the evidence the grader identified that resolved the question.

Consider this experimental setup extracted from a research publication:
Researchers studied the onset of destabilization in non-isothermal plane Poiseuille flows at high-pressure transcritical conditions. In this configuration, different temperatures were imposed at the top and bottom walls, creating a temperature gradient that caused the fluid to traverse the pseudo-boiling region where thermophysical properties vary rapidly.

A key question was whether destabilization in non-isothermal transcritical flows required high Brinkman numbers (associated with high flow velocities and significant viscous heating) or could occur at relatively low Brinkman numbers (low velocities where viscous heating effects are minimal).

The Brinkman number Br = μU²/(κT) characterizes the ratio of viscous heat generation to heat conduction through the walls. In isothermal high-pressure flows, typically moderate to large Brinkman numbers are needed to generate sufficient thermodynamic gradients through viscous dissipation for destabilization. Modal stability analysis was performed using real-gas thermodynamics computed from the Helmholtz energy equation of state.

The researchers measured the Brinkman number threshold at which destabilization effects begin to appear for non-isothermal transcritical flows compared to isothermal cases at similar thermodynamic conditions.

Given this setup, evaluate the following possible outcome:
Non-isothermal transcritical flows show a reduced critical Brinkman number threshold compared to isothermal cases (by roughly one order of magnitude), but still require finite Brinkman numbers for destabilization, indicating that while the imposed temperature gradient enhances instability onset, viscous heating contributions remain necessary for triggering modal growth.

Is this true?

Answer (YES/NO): NO